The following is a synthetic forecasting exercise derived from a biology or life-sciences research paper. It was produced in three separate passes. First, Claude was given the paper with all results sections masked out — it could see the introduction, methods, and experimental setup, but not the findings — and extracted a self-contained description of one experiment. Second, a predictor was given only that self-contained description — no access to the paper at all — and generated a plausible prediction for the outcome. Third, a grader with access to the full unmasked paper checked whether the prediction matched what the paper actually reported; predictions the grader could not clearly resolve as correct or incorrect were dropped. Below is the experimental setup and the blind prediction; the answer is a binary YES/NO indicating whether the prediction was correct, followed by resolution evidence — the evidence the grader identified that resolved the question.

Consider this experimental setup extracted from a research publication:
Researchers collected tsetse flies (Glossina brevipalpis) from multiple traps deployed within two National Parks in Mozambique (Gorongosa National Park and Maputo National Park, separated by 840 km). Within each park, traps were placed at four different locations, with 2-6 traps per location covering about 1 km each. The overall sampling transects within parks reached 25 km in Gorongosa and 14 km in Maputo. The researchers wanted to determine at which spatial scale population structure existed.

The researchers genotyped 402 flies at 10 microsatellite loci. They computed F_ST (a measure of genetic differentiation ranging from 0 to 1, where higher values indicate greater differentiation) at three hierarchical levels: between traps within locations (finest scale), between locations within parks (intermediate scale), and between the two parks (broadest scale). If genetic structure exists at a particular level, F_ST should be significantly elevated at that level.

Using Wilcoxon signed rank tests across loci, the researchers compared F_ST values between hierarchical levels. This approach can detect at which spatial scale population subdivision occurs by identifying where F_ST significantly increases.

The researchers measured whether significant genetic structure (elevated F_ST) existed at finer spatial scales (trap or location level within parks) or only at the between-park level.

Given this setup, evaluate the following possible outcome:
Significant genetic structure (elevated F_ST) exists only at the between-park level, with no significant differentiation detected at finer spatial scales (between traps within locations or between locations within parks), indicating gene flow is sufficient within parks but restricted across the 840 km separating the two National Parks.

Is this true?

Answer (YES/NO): YES